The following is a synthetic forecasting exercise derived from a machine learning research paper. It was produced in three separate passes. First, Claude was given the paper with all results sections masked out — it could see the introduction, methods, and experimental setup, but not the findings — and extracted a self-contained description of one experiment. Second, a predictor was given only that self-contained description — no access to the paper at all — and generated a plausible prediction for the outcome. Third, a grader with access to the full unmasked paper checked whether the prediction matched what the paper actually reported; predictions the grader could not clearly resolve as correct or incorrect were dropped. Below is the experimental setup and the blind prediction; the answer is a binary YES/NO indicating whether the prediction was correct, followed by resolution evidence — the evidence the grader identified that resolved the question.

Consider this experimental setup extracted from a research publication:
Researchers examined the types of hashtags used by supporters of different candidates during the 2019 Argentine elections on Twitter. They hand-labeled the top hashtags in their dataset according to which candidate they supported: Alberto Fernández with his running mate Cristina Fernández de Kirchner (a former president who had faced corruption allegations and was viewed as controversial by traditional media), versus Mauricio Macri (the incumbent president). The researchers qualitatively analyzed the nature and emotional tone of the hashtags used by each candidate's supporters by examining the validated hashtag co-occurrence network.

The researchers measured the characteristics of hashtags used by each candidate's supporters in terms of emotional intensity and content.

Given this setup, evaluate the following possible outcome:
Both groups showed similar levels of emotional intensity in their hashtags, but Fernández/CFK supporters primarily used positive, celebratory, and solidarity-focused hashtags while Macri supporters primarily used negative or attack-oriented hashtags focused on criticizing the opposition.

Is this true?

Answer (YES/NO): NO